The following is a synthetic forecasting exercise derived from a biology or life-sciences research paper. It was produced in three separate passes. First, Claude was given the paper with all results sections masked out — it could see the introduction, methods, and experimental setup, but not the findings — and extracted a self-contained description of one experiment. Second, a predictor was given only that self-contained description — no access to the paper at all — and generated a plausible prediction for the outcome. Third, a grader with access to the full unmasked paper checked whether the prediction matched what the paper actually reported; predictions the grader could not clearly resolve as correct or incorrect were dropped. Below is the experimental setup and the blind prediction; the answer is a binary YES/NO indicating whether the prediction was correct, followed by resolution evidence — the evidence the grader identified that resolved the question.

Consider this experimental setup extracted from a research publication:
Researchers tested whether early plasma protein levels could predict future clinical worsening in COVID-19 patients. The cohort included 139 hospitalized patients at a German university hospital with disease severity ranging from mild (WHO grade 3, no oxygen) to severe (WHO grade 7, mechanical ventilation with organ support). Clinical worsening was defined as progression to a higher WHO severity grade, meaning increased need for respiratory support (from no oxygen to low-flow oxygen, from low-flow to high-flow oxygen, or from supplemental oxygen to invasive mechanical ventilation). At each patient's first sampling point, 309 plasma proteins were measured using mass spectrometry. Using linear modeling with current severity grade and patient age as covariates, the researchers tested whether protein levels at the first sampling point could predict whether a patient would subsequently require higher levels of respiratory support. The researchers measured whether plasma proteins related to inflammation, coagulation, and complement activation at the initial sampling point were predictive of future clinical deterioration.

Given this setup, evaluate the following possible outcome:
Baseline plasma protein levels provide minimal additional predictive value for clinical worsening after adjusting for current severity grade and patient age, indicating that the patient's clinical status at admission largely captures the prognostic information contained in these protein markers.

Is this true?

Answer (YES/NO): NO